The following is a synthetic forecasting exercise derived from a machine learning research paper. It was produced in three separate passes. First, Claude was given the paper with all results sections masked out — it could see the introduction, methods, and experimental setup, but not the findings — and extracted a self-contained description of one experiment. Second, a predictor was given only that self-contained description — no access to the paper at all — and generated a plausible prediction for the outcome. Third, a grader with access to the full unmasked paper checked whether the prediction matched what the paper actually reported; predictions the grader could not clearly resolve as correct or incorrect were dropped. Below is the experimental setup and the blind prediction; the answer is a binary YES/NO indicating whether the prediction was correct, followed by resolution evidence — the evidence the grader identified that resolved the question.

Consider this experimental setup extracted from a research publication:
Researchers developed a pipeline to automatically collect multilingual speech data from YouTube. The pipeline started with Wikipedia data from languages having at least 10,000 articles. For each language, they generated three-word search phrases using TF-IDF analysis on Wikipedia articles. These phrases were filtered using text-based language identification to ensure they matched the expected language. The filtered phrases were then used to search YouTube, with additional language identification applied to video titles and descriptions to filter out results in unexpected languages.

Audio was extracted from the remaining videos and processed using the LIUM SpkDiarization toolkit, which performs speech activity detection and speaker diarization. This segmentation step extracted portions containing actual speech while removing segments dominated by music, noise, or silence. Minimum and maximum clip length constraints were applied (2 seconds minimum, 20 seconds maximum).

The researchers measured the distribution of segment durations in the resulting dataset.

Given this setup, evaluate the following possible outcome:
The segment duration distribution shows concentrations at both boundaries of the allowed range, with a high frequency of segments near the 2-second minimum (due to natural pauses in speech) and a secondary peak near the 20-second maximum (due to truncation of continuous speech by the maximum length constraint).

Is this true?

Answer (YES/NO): NO